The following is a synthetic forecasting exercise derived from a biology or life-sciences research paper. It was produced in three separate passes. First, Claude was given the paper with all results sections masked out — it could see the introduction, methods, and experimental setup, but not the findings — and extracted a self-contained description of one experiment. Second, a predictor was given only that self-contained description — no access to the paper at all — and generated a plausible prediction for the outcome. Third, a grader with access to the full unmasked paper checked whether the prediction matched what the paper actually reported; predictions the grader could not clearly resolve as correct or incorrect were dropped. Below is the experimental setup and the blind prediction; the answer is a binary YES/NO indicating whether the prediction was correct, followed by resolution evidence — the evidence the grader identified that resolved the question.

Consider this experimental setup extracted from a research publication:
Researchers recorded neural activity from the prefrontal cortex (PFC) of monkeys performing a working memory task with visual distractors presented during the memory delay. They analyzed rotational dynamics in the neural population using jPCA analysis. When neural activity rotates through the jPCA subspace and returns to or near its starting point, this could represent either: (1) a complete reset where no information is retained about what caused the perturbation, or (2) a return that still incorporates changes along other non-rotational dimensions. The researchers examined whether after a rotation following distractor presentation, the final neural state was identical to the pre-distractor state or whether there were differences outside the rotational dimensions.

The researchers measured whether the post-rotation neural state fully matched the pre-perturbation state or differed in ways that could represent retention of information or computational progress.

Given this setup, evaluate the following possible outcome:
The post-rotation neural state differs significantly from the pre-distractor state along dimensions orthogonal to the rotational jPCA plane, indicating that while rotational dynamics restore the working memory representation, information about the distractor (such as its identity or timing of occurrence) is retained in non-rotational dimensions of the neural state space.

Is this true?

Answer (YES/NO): NO